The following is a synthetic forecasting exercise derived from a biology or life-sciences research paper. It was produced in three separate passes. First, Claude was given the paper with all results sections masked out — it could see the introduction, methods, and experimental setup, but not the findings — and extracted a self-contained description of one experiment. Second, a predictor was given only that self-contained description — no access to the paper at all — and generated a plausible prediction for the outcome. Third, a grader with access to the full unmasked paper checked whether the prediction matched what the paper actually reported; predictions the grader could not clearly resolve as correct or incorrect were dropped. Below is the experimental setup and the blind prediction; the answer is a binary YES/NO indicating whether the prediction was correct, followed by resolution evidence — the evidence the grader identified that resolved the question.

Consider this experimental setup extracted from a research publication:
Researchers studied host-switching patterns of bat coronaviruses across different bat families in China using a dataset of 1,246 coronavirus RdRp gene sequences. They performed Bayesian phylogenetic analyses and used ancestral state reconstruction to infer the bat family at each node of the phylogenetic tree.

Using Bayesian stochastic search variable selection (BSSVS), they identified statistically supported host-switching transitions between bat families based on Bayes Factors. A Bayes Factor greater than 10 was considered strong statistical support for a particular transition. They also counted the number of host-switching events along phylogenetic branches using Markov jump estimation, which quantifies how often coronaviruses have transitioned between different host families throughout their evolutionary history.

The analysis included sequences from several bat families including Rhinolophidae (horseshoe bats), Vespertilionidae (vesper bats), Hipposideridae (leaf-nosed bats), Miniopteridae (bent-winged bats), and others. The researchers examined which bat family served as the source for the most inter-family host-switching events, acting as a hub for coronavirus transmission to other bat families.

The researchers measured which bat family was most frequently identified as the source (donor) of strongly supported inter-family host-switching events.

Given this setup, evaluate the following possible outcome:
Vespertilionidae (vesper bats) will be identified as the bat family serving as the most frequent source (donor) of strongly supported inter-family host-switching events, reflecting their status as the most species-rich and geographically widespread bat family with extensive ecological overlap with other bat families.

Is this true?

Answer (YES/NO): NO